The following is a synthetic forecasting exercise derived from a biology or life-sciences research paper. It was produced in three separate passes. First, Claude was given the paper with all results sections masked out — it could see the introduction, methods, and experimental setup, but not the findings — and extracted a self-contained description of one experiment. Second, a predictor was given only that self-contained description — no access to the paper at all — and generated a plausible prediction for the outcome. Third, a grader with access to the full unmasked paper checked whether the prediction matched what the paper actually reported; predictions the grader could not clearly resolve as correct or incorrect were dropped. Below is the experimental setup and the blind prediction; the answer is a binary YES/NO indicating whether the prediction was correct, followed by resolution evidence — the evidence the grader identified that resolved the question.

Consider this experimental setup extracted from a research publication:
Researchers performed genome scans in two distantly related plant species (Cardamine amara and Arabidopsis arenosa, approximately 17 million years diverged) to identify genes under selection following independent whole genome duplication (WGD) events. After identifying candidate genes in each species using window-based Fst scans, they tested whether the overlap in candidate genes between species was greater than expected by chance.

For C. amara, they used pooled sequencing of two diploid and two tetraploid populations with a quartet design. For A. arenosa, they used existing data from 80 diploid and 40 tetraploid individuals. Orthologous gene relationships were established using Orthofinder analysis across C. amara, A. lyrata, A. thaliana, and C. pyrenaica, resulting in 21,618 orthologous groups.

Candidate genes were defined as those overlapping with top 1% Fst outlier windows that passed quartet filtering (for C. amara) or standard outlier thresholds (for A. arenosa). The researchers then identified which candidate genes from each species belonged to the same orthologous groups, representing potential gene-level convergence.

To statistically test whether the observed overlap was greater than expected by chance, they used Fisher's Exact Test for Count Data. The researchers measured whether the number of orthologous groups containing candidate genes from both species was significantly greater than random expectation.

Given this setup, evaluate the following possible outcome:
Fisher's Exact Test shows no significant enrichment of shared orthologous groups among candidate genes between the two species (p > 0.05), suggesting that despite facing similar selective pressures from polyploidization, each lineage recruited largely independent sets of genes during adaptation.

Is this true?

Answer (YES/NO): YES